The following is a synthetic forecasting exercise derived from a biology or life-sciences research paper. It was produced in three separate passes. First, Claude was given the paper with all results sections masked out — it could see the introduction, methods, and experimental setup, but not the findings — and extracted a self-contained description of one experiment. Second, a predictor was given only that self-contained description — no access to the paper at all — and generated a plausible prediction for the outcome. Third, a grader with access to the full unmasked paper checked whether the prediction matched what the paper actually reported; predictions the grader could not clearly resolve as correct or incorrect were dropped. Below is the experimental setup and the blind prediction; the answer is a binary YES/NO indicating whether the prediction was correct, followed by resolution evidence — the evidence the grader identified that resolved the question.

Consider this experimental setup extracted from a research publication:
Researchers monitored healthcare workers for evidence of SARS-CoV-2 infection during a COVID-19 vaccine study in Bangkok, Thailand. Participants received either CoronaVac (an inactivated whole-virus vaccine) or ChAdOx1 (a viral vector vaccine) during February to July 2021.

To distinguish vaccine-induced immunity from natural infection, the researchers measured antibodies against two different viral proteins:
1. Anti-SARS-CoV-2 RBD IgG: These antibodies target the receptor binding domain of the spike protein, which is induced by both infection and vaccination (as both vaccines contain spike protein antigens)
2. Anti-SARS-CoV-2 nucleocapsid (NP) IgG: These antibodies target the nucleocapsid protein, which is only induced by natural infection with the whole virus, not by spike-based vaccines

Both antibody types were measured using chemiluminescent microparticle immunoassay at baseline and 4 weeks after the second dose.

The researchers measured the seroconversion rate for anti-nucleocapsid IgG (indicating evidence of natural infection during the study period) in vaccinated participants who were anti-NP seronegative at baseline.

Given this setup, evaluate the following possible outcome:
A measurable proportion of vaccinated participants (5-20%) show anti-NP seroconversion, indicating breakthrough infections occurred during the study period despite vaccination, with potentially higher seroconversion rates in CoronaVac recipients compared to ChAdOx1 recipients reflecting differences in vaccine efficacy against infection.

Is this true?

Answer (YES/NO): NO